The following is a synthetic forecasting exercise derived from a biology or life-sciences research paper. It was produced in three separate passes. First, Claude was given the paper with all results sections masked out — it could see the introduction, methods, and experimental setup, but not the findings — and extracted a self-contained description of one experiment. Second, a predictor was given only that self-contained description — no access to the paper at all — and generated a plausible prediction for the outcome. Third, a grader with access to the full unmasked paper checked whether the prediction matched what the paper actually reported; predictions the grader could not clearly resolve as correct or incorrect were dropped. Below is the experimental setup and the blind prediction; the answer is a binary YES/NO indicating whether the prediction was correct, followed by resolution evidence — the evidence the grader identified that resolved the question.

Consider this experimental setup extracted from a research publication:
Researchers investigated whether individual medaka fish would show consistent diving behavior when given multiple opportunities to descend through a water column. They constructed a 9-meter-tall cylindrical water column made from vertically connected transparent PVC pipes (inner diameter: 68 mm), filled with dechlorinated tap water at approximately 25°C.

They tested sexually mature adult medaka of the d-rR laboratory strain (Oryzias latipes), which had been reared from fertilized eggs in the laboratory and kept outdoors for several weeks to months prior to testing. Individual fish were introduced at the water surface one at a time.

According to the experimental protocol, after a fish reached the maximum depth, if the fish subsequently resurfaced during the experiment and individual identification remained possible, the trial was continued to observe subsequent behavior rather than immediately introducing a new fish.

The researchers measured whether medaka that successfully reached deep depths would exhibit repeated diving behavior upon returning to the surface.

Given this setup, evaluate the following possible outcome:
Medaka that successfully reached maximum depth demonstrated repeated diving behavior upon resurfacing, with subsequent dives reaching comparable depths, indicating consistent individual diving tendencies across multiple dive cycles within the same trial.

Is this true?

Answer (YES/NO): NO